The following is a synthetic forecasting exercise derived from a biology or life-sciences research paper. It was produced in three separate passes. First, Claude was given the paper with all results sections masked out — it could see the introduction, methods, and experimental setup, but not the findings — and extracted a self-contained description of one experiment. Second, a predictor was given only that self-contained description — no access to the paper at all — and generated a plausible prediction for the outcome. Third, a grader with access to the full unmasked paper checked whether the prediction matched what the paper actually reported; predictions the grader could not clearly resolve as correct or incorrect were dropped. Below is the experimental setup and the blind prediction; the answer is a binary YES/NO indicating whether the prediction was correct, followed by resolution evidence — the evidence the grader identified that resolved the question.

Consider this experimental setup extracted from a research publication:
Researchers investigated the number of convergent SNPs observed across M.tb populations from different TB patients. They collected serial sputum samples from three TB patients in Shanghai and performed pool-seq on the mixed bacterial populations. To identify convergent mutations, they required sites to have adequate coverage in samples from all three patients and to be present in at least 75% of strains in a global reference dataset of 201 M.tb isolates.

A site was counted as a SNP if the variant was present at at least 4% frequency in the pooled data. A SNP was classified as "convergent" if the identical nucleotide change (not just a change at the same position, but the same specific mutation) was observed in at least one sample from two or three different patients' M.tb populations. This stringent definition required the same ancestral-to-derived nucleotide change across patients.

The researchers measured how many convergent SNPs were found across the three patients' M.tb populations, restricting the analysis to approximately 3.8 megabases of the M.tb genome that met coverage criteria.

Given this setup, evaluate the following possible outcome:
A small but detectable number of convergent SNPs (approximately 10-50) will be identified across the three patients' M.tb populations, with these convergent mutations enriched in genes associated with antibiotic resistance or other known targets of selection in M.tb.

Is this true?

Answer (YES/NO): NO